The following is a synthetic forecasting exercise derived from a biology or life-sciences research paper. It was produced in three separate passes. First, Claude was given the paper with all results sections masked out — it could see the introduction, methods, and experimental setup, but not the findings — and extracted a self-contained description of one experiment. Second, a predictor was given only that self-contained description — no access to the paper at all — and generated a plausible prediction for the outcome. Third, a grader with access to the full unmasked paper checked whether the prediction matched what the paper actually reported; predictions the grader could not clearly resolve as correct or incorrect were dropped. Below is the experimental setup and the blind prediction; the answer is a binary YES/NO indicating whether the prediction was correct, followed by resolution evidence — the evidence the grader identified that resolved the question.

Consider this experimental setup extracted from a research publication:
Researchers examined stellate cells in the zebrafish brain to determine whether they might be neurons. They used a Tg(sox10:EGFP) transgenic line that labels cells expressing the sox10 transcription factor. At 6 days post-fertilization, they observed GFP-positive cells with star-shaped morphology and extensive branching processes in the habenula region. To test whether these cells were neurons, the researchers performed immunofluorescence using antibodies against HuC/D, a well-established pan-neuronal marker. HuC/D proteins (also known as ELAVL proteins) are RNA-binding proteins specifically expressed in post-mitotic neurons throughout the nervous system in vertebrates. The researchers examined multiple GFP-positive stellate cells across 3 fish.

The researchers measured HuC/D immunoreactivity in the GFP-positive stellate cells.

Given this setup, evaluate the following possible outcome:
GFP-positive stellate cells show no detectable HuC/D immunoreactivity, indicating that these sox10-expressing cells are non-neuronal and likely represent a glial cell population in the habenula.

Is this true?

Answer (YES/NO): YES